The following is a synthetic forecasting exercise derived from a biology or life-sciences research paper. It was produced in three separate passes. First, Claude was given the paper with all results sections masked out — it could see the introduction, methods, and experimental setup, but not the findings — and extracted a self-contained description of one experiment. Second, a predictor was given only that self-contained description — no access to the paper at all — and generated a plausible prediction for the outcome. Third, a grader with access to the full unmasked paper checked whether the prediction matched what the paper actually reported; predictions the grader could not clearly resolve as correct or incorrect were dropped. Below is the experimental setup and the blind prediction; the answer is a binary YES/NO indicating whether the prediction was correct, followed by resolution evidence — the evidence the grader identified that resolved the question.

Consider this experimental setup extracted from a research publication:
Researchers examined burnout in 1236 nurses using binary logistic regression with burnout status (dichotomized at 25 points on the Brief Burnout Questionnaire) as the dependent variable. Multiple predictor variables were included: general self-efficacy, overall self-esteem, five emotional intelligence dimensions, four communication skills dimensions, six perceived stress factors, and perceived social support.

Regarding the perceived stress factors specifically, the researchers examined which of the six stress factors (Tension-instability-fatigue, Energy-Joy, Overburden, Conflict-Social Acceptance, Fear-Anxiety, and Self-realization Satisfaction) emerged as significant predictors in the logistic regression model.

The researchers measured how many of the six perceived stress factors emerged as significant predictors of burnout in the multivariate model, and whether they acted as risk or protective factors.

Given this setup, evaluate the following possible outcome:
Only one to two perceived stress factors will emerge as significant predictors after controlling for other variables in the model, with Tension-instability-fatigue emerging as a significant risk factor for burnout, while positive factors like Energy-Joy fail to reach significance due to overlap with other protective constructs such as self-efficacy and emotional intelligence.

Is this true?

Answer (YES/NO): NO